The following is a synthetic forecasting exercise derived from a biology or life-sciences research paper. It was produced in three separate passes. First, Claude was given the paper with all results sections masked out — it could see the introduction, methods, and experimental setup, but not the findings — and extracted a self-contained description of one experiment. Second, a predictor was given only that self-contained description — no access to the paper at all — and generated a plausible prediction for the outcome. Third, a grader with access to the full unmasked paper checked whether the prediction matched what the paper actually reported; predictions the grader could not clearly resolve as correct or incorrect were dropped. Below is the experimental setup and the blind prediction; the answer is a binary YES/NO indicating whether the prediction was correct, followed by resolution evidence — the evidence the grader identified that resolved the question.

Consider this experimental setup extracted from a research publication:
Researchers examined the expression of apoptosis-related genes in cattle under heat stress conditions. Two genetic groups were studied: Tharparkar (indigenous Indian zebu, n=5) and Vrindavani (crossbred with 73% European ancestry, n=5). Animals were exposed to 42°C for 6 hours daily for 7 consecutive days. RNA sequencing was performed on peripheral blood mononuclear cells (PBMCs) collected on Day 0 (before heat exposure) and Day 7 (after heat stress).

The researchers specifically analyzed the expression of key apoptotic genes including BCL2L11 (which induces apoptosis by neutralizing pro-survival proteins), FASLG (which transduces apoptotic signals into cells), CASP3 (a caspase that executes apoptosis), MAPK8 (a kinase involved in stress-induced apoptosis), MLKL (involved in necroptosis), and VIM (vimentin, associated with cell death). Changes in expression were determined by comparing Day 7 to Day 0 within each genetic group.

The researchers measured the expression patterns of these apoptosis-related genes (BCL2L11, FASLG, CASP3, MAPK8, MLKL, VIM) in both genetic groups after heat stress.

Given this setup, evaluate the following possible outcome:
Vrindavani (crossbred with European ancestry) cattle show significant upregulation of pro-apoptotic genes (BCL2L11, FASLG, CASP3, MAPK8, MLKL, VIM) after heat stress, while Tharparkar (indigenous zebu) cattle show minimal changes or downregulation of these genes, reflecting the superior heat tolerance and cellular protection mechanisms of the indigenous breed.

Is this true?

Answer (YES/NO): YES